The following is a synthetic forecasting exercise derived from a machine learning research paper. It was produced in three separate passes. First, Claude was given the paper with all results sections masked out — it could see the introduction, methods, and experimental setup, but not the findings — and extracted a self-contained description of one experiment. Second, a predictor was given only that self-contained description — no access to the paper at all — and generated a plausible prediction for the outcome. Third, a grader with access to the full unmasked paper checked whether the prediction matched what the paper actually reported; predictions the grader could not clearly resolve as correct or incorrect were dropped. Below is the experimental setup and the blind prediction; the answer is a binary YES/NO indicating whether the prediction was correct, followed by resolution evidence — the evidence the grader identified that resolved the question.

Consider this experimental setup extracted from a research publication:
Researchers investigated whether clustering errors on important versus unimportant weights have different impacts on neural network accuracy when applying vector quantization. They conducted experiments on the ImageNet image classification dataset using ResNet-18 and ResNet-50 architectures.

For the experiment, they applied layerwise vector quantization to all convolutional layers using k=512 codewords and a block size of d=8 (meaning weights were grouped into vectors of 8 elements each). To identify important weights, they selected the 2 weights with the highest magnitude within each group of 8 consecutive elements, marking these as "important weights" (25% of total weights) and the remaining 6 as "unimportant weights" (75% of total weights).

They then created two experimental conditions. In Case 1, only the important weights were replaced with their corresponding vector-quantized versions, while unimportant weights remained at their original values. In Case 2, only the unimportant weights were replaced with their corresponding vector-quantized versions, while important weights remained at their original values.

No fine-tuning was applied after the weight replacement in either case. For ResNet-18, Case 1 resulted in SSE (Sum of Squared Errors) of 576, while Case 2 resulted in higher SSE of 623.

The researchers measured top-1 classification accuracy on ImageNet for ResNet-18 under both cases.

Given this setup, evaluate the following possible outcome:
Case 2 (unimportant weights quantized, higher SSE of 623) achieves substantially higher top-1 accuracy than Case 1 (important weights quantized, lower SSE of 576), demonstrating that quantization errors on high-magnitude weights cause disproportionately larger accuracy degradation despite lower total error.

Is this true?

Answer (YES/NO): YES